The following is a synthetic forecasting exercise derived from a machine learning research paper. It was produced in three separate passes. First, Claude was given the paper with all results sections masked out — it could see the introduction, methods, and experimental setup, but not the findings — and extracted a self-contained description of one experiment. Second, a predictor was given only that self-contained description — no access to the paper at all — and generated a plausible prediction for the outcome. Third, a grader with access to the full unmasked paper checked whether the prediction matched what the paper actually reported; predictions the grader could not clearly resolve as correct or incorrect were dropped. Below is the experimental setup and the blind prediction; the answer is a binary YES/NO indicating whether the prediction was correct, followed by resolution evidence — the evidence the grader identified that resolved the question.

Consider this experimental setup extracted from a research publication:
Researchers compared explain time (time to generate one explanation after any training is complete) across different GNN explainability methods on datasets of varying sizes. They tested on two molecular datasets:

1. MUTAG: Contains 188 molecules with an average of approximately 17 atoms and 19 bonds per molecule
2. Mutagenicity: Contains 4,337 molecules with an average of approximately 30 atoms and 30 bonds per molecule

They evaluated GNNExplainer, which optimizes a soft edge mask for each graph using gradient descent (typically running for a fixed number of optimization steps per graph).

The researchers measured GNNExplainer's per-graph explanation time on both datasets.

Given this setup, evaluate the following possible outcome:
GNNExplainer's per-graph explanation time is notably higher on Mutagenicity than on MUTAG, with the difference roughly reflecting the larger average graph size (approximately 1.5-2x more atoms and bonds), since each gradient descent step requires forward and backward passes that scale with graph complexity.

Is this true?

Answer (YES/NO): NO